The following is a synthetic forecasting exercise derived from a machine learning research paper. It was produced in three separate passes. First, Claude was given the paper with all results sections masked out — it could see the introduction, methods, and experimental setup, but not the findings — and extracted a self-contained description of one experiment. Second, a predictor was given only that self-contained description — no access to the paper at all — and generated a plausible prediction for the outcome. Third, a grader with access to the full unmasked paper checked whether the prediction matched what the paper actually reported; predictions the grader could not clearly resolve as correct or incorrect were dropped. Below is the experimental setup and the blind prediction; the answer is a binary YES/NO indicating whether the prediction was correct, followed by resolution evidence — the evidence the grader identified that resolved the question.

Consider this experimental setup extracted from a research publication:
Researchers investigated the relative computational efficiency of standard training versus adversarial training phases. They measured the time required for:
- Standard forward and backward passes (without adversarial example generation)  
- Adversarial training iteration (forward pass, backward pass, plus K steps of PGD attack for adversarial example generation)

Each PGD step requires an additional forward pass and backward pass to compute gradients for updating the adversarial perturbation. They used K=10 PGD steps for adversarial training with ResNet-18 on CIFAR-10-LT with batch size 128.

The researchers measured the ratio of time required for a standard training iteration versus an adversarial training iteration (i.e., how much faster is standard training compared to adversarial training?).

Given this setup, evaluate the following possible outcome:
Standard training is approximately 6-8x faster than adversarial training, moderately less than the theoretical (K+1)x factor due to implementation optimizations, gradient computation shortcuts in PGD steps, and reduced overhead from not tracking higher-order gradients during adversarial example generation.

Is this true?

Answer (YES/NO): YES